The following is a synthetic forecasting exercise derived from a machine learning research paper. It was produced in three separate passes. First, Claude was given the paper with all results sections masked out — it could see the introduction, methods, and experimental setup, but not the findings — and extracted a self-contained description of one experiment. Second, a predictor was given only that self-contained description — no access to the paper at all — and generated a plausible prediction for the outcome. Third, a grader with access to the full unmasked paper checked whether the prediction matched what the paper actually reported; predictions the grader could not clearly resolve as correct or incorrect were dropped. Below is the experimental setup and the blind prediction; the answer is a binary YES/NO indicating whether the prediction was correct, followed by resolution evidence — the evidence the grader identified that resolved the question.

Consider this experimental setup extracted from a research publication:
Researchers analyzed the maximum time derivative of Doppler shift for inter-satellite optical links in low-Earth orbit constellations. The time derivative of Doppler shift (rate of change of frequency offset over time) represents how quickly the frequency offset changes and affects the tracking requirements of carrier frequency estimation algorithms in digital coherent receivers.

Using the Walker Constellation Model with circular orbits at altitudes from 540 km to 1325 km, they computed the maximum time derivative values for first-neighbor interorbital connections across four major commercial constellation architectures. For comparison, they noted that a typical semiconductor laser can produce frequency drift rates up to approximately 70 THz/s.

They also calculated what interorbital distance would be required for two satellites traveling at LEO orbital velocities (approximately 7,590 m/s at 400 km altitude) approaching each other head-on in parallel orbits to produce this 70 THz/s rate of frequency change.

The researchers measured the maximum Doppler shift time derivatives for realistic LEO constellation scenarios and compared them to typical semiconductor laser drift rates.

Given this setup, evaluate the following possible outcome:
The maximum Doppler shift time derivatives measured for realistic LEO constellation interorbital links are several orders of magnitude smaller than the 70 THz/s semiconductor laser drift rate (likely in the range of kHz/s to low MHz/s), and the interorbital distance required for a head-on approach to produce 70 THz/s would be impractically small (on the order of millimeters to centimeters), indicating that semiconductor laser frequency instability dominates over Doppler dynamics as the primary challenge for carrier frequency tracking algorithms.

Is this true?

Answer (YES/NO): NO